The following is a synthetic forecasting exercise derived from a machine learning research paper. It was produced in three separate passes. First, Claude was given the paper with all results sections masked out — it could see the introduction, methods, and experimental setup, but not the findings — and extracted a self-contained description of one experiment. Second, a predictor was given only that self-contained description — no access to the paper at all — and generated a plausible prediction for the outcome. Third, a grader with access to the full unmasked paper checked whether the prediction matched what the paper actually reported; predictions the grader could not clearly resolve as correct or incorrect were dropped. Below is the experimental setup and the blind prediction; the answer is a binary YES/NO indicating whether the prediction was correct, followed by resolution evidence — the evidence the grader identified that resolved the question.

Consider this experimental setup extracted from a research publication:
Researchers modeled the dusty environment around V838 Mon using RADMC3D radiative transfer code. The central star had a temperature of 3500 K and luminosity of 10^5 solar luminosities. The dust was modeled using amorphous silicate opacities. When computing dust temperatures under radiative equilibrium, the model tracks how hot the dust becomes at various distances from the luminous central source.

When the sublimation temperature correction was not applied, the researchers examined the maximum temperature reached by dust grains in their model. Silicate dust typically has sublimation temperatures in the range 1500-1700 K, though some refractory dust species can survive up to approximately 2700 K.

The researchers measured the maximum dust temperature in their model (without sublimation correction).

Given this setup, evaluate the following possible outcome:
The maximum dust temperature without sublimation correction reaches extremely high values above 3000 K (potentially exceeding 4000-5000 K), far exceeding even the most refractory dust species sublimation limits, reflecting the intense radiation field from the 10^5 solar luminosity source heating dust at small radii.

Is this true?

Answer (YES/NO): YES